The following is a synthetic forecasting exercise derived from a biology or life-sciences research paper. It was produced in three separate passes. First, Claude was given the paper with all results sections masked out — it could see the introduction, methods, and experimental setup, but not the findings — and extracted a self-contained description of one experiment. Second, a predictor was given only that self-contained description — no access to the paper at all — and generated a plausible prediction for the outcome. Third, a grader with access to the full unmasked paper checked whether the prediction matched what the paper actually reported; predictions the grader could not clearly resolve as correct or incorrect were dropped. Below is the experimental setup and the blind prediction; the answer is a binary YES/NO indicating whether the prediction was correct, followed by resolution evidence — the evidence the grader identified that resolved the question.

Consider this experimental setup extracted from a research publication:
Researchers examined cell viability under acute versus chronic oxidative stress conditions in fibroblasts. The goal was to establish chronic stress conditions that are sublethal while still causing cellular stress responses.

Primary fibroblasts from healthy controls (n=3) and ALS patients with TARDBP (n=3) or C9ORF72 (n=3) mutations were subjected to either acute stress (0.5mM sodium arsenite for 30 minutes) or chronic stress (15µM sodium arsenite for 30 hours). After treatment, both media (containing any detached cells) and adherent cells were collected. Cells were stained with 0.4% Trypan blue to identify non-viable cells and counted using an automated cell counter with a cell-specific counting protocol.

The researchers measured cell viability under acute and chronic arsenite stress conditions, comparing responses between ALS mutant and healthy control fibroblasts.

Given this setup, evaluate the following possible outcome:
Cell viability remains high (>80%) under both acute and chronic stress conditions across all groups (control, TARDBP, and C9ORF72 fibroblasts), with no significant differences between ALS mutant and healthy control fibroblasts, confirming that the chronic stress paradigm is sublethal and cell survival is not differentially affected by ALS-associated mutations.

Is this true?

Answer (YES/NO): NO